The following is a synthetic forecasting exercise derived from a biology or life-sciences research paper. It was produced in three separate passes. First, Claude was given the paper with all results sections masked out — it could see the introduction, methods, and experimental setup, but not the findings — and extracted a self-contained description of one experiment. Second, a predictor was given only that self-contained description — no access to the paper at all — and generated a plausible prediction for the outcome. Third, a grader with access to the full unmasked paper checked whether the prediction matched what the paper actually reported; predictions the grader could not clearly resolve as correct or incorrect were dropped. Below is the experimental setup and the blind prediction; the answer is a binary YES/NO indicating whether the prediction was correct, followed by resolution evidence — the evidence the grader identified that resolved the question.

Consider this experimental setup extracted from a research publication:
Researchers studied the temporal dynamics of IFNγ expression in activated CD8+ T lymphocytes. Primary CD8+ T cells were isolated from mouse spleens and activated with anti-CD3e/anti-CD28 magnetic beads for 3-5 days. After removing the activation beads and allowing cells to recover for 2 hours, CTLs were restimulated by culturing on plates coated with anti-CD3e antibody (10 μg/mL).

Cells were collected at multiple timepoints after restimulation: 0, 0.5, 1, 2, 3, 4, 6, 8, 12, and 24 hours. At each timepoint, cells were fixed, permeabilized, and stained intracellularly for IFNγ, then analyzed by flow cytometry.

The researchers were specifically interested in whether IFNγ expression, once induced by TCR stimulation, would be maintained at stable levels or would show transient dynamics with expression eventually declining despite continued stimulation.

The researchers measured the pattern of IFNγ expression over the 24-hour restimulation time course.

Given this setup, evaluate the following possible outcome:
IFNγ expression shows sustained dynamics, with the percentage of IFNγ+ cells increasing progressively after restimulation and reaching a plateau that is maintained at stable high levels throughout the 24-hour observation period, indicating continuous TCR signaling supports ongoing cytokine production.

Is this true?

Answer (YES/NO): NO